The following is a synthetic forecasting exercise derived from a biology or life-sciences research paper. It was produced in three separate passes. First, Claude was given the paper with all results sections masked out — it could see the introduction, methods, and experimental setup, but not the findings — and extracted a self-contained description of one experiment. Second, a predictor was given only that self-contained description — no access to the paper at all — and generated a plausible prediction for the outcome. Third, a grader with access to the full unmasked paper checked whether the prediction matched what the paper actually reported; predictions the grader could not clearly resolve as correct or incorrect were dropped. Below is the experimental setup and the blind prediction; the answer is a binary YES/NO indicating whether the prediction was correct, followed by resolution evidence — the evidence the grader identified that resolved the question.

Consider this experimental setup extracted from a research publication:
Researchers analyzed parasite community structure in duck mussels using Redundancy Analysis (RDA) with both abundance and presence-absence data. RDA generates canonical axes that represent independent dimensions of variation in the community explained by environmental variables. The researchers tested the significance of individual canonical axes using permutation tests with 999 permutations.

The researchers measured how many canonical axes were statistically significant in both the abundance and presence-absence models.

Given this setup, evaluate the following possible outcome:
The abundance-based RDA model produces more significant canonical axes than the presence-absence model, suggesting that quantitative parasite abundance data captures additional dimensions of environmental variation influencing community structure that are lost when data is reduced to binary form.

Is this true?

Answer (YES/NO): NO